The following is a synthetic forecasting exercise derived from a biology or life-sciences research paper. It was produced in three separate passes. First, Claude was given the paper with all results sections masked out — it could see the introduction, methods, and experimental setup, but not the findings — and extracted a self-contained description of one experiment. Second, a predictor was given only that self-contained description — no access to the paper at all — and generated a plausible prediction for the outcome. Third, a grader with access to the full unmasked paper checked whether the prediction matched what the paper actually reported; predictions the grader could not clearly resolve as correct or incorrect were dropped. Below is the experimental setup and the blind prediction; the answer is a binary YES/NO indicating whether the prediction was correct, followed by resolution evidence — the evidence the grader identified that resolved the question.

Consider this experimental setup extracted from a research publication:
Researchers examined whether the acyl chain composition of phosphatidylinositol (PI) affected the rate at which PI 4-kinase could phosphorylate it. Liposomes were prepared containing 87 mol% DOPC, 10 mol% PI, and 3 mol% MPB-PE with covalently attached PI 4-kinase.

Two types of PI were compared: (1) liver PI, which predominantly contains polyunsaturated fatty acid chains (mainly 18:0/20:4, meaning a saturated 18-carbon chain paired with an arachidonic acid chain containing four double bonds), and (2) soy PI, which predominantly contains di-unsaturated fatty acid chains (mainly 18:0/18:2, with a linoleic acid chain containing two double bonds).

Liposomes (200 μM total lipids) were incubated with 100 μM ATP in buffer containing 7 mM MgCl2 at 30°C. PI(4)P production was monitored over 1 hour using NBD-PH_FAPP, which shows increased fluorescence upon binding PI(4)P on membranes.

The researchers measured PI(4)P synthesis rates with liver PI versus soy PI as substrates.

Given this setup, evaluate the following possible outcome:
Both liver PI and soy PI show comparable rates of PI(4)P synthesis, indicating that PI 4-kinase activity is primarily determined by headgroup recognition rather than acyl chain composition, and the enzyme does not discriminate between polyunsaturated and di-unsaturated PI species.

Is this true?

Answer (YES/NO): NO